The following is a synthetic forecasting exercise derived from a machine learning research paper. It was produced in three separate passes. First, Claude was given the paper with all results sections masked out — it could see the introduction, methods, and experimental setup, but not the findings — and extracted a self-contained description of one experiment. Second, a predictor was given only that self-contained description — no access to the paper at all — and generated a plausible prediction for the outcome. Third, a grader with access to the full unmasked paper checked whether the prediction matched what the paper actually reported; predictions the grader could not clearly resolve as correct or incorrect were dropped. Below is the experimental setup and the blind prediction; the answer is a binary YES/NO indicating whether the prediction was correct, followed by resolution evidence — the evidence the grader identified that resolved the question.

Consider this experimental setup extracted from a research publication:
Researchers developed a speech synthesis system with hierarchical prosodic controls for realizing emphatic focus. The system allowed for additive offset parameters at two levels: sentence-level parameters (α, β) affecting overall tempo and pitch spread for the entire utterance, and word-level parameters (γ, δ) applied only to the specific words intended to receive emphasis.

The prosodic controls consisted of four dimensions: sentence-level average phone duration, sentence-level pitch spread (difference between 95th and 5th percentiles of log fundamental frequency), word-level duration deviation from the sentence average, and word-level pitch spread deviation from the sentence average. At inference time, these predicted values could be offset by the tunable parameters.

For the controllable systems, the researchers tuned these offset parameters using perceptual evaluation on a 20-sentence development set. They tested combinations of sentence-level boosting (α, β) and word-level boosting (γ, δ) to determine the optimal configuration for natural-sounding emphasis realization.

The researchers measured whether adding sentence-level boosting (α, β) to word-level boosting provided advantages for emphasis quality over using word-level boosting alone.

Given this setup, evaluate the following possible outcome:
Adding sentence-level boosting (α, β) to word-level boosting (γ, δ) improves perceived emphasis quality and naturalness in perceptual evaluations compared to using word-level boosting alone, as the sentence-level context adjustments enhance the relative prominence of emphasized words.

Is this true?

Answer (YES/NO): NO